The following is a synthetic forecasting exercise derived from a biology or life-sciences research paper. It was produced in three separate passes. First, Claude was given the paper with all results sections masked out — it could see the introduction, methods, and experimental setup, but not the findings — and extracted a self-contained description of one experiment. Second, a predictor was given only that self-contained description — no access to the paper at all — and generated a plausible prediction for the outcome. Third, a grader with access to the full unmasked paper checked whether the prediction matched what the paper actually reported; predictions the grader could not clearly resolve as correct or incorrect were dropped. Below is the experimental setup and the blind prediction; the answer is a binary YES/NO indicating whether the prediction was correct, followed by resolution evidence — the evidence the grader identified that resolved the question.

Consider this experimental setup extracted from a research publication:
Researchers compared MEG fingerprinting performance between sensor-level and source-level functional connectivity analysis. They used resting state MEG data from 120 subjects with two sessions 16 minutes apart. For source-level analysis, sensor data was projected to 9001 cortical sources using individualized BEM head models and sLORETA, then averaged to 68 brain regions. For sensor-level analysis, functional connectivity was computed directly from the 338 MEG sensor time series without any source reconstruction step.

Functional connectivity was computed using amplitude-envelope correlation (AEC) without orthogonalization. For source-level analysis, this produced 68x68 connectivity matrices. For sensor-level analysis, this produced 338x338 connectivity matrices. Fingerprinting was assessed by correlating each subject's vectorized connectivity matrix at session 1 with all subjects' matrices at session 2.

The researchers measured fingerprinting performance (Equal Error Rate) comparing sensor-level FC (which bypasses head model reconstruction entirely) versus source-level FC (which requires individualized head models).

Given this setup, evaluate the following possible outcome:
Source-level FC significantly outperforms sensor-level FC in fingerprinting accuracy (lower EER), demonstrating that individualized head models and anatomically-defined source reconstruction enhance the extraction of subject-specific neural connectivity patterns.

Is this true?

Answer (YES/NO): NO